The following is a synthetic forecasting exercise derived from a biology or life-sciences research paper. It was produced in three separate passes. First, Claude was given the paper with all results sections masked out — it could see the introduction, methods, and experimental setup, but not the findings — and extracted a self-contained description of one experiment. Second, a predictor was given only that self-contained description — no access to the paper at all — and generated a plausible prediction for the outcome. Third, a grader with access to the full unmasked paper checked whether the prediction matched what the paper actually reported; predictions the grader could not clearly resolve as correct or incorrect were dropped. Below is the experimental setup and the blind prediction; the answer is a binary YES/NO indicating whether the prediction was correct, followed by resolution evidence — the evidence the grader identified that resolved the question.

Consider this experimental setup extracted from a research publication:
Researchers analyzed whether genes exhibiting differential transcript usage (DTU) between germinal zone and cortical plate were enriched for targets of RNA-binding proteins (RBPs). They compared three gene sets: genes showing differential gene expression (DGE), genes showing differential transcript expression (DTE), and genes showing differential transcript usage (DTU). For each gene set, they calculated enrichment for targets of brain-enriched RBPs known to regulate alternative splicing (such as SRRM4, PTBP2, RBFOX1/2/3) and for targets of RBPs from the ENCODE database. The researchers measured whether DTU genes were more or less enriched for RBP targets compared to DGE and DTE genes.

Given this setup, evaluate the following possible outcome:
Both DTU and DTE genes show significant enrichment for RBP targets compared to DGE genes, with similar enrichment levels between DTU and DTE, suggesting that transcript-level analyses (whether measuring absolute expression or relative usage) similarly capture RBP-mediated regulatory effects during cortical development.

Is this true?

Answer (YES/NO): NO